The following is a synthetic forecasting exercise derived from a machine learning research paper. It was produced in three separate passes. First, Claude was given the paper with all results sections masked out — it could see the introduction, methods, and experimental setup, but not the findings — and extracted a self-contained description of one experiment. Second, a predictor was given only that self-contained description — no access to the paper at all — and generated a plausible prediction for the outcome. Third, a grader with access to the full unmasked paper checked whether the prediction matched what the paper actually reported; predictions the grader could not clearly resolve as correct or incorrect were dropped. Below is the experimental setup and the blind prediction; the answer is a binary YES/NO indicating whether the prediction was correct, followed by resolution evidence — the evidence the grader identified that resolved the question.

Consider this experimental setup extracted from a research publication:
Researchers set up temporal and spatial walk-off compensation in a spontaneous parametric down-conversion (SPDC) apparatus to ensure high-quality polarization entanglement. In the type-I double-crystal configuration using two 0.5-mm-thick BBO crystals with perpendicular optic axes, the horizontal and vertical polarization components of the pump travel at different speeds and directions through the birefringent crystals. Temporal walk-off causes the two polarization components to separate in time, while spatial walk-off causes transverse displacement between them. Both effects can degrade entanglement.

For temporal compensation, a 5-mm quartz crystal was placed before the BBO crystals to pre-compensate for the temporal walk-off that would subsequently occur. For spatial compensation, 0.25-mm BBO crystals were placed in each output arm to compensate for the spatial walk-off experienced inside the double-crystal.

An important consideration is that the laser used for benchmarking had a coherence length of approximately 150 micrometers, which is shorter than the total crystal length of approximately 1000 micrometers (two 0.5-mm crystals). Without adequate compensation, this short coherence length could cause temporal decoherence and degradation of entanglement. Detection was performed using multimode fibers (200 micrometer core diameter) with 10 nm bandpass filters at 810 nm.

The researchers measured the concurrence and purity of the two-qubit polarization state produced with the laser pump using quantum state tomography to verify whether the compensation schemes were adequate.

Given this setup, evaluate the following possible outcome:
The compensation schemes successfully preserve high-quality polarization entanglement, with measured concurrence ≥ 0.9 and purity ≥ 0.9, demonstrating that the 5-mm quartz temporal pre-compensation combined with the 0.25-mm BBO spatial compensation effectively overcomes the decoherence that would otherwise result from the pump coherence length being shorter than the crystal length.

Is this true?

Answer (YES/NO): YES